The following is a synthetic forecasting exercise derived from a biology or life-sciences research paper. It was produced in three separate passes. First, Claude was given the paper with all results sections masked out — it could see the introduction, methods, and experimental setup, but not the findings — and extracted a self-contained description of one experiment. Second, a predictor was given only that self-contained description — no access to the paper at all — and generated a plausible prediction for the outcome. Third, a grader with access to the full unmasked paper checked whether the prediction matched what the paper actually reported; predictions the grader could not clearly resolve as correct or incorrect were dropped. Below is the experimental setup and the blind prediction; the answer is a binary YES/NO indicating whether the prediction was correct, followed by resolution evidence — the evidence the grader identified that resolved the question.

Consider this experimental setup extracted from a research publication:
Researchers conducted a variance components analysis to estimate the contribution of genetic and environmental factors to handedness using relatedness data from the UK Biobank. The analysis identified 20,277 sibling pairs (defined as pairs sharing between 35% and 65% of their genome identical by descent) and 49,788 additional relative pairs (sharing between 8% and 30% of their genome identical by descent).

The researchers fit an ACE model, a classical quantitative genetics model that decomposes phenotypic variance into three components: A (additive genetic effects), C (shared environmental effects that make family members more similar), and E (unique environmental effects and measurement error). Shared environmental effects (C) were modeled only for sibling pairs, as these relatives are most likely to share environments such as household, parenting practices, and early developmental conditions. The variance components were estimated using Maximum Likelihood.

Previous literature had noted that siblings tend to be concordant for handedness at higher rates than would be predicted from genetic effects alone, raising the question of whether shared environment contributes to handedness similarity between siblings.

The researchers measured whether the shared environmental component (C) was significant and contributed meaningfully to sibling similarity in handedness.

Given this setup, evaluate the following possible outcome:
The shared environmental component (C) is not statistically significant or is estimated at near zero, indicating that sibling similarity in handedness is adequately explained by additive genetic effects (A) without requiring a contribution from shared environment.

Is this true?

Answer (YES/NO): YES